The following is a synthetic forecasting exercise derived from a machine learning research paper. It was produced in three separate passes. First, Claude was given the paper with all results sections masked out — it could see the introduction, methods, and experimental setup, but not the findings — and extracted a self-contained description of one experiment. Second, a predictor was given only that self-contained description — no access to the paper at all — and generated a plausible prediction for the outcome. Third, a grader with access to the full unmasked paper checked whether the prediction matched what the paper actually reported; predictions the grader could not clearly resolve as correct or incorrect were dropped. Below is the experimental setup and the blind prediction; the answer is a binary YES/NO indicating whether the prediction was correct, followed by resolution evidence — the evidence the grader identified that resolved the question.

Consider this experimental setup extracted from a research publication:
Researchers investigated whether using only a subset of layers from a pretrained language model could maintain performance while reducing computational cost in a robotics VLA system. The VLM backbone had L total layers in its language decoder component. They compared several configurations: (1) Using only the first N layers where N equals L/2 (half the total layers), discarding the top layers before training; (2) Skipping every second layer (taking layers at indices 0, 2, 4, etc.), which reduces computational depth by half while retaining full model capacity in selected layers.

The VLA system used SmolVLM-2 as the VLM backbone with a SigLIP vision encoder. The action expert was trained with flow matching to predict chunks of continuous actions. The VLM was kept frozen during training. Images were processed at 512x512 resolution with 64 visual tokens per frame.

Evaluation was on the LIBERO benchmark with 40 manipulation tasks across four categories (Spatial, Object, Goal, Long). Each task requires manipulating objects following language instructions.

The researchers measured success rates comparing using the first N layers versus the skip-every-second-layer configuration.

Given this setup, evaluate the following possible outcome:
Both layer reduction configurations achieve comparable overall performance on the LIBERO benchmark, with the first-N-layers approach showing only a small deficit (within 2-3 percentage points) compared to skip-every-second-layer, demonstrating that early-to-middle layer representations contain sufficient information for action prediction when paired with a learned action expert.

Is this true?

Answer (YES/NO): NO